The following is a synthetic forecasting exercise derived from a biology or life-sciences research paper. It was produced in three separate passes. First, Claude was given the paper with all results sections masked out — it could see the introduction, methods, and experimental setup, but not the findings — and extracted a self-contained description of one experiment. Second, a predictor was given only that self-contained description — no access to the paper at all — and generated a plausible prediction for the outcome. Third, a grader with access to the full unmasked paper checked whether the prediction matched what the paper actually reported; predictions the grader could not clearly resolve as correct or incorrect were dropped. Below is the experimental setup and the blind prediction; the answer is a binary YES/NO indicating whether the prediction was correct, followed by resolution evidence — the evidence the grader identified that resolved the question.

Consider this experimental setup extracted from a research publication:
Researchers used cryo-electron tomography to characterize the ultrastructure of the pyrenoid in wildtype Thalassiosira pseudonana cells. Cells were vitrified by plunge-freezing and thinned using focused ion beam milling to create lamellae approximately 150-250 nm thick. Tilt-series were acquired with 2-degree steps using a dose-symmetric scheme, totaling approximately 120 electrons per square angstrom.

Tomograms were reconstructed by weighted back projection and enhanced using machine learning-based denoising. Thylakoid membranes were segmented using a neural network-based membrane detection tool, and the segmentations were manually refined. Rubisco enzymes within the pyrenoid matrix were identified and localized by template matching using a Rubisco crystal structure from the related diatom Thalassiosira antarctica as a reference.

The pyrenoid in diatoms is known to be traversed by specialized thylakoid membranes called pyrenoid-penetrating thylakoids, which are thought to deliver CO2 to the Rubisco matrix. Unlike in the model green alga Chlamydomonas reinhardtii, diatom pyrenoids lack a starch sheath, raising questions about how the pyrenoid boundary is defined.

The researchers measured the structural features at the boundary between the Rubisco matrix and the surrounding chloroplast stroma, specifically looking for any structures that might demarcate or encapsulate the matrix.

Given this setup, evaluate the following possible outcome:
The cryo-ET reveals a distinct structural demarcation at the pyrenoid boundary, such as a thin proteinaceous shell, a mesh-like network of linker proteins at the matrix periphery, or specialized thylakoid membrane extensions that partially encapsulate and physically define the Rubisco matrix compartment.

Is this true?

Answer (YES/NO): YES